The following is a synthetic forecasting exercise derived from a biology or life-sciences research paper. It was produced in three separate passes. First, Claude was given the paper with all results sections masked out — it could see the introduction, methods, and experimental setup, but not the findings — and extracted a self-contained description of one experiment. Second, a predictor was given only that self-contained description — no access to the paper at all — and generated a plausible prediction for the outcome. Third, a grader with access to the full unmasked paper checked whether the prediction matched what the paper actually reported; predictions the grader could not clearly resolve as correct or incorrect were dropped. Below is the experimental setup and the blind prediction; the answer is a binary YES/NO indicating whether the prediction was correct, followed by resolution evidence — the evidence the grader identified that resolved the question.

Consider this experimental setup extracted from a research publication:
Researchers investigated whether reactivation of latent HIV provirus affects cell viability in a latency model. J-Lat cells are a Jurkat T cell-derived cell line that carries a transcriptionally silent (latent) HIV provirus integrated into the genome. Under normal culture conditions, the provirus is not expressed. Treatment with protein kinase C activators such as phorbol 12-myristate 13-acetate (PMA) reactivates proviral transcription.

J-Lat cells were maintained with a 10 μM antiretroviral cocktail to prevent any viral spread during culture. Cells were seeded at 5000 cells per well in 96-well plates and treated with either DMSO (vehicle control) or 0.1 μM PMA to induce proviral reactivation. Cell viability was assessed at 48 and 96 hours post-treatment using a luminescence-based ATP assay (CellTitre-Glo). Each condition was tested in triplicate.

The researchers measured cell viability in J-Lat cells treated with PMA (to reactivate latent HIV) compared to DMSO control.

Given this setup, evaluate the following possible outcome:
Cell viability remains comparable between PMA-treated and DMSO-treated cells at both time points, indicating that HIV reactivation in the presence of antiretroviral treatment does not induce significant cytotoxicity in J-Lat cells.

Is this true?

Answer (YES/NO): NO